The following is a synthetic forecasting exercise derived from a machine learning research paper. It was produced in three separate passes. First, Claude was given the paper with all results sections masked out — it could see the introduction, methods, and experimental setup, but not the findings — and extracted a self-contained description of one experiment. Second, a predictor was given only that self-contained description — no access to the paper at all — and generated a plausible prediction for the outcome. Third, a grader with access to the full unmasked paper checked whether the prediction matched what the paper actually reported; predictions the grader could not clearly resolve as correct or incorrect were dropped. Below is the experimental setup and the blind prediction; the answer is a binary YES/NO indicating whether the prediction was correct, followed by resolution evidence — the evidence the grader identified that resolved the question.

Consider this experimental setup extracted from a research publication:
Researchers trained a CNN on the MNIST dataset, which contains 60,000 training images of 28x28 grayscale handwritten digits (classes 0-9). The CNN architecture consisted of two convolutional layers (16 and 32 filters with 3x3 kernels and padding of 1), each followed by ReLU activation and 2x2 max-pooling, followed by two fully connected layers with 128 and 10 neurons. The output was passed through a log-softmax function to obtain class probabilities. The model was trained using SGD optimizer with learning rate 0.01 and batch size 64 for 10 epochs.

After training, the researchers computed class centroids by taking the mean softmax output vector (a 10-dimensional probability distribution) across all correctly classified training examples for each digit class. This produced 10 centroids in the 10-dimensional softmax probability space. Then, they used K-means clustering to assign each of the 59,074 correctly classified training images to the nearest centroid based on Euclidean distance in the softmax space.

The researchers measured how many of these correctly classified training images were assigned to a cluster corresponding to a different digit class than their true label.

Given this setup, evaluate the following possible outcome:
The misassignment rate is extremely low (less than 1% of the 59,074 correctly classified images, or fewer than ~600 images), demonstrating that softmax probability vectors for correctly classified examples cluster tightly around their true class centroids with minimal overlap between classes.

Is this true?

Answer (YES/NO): YES